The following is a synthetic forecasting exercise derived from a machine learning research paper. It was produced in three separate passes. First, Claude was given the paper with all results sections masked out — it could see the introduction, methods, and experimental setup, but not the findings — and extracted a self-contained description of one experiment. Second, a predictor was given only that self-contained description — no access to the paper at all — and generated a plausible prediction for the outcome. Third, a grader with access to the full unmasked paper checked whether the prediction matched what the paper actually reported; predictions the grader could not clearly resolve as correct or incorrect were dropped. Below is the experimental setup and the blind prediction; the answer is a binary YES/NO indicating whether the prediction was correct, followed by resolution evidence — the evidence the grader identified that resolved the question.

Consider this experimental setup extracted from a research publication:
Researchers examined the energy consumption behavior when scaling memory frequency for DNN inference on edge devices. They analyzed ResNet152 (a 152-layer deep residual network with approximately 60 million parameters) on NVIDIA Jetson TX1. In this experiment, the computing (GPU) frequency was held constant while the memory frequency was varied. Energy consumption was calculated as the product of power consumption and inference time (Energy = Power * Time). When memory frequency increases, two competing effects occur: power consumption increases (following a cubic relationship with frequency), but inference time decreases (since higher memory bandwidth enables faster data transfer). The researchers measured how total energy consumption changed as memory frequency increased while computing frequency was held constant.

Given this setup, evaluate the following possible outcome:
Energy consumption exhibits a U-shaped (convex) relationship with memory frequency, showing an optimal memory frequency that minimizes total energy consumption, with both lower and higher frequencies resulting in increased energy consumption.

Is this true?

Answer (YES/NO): NO